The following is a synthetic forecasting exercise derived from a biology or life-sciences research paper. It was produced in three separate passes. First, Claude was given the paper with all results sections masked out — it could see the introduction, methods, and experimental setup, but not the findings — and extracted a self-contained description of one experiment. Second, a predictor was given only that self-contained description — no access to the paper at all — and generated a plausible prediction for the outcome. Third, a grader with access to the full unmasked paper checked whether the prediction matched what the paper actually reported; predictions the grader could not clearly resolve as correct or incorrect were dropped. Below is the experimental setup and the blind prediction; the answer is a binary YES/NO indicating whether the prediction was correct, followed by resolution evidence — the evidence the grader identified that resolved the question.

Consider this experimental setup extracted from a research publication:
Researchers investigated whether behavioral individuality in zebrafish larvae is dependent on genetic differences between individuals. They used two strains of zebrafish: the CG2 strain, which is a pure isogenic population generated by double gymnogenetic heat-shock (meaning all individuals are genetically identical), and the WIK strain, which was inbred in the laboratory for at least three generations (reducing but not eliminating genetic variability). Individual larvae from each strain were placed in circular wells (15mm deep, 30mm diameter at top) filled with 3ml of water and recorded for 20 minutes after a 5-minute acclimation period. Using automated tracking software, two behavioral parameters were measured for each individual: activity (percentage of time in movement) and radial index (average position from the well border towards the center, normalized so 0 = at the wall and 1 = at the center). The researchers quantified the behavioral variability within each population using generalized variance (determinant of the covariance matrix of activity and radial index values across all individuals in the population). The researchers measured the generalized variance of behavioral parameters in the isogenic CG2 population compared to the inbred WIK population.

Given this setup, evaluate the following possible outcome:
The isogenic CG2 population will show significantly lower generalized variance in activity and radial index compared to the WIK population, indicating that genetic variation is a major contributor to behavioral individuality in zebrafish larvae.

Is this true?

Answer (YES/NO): NO